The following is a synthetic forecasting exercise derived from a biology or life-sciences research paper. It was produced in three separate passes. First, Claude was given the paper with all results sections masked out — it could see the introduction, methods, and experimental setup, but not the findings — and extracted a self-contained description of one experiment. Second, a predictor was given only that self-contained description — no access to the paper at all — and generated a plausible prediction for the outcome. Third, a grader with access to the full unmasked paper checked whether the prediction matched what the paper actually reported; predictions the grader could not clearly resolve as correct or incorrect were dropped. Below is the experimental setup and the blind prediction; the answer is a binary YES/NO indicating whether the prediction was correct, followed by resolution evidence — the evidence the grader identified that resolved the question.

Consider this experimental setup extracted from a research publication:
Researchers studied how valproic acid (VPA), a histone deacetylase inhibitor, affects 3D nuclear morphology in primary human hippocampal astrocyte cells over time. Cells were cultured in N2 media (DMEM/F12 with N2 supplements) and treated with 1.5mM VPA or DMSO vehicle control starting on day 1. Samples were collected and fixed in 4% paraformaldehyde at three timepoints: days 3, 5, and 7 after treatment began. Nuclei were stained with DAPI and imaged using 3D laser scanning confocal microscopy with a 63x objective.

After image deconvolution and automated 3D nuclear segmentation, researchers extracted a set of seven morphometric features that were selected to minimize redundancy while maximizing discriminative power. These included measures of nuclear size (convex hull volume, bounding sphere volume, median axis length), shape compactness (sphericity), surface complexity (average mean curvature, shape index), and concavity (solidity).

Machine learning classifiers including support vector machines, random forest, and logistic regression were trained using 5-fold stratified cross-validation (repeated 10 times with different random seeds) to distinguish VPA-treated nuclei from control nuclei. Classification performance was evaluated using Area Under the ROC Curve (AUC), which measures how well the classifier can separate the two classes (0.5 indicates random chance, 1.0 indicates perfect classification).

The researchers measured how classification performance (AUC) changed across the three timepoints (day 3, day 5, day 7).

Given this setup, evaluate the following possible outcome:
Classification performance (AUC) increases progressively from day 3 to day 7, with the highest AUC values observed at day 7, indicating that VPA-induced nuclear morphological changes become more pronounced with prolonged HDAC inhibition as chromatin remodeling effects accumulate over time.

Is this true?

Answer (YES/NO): NO